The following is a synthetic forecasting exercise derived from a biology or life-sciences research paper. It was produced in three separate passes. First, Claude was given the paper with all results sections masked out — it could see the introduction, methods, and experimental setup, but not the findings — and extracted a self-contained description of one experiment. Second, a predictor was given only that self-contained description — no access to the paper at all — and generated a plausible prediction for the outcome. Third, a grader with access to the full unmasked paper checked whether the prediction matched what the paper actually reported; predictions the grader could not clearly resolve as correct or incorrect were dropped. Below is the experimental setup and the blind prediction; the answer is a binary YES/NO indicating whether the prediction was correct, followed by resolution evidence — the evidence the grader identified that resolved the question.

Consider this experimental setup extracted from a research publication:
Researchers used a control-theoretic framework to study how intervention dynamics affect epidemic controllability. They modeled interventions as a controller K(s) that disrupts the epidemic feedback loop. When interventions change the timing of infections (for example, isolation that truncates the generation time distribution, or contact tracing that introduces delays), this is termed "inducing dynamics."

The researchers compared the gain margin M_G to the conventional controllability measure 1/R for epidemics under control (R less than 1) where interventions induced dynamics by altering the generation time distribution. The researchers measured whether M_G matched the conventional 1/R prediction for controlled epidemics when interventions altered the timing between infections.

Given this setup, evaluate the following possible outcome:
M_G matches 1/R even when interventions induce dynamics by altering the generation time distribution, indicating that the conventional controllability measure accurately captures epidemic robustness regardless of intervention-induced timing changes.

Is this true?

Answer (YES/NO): NO